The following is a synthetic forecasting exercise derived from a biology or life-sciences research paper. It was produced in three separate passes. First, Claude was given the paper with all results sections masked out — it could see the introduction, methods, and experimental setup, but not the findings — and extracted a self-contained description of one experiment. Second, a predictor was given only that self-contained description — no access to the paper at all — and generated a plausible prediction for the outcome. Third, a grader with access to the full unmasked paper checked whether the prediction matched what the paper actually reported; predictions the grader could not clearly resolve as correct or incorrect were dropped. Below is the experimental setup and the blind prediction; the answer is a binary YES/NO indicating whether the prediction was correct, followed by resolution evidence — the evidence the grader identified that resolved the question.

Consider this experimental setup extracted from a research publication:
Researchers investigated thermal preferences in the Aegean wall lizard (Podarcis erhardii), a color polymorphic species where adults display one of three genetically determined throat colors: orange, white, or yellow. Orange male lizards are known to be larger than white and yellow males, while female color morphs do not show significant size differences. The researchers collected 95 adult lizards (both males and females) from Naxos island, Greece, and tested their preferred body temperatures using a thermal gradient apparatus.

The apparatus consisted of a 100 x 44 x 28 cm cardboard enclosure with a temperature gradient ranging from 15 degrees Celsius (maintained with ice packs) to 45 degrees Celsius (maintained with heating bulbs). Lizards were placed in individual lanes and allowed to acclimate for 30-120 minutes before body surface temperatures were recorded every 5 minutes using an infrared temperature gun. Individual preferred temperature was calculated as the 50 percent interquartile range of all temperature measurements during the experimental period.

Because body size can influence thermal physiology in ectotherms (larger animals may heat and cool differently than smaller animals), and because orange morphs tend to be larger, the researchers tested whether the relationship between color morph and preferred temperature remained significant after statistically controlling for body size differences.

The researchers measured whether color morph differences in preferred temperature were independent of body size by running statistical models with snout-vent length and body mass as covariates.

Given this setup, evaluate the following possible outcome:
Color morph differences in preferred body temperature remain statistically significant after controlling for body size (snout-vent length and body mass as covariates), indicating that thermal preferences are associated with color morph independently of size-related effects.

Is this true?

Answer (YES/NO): YES